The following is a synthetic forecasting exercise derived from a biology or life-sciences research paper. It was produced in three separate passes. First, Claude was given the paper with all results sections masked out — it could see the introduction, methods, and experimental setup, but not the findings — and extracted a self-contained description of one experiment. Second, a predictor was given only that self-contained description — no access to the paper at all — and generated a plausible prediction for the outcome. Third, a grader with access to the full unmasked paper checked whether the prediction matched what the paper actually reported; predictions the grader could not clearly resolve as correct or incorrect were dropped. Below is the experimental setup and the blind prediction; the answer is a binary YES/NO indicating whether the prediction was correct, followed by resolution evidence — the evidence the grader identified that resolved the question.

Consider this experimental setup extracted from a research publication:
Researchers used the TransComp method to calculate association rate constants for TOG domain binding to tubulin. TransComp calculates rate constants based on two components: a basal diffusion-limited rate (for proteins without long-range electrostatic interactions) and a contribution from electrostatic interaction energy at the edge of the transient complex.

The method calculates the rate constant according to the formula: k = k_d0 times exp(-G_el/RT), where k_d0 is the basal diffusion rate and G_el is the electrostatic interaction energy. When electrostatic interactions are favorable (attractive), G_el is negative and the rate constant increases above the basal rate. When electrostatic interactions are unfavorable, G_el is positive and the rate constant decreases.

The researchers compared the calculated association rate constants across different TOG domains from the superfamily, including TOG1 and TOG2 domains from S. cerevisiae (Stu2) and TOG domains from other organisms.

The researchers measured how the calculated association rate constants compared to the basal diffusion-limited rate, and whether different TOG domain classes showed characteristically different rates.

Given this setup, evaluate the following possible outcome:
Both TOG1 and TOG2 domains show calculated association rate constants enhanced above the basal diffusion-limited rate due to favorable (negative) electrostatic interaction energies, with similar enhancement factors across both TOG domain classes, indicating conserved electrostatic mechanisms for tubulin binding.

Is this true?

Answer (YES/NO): NO